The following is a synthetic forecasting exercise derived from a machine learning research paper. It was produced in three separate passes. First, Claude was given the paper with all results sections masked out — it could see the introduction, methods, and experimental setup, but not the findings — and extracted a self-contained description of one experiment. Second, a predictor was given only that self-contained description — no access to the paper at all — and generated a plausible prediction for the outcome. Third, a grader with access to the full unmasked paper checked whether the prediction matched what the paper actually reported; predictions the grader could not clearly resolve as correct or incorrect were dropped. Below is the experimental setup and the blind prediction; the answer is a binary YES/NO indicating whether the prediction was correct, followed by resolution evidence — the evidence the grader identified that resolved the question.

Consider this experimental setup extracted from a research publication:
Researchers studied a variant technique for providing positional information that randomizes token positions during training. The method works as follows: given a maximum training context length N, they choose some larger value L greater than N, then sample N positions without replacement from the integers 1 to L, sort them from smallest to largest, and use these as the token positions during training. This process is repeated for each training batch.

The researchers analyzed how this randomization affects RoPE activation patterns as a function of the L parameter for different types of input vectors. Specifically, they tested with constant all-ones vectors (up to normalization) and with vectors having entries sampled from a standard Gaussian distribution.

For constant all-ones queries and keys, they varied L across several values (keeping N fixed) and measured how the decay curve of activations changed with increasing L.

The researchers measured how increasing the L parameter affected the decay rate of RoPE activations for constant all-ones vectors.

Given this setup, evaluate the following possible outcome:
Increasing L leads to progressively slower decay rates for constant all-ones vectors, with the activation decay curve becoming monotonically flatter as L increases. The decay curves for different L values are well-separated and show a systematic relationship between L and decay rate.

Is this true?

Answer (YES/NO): NO